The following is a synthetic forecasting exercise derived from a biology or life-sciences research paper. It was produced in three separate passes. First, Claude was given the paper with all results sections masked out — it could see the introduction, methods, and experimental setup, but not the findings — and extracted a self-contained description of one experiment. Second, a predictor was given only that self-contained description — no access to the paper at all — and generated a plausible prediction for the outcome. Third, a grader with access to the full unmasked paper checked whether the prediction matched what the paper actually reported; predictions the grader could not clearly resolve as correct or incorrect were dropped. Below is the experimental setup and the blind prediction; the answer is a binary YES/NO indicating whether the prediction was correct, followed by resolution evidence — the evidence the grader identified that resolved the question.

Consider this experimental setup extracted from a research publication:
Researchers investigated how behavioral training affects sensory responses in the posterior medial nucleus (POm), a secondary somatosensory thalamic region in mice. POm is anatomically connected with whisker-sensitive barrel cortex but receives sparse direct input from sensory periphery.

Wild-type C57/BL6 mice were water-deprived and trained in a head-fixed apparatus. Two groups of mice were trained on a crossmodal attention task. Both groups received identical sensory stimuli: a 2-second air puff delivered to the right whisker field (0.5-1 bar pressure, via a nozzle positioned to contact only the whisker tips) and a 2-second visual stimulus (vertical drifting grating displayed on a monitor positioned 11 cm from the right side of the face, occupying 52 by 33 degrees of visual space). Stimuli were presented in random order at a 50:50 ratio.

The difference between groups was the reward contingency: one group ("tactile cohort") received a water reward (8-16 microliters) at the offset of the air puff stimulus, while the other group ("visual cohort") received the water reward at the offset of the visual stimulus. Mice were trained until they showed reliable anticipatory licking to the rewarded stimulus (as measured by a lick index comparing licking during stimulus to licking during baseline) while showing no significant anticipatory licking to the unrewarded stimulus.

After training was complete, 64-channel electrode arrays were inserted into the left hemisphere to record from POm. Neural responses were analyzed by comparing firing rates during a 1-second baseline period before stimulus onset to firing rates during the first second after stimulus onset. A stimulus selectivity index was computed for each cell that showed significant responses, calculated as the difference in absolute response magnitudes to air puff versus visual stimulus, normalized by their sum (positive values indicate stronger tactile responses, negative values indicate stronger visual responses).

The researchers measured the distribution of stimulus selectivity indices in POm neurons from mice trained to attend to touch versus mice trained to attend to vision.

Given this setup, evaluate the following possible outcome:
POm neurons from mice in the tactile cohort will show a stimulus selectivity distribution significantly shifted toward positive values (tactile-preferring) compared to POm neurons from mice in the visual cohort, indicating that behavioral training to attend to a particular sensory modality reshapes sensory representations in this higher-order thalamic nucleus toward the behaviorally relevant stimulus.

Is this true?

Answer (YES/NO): YES